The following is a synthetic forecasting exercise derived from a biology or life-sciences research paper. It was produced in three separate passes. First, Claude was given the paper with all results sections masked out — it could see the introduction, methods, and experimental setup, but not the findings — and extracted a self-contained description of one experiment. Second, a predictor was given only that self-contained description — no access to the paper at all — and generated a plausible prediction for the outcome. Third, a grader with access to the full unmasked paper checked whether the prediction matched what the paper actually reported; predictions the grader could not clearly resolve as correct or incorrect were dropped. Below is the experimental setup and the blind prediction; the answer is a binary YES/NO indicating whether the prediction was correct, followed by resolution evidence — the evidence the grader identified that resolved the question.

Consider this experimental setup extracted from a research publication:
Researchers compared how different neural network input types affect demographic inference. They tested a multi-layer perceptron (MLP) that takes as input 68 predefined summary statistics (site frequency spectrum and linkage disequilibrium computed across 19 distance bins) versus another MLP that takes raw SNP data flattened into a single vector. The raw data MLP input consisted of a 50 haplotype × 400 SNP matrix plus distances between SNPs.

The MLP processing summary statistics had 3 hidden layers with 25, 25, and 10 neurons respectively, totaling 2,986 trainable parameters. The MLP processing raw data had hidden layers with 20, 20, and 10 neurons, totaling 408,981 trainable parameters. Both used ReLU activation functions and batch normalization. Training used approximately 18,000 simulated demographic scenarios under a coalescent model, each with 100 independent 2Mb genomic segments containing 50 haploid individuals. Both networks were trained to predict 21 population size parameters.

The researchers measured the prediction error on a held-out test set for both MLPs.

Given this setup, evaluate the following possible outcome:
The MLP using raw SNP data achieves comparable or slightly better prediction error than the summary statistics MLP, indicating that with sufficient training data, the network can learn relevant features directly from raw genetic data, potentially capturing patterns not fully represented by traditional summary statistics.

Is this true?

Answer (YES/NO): NO